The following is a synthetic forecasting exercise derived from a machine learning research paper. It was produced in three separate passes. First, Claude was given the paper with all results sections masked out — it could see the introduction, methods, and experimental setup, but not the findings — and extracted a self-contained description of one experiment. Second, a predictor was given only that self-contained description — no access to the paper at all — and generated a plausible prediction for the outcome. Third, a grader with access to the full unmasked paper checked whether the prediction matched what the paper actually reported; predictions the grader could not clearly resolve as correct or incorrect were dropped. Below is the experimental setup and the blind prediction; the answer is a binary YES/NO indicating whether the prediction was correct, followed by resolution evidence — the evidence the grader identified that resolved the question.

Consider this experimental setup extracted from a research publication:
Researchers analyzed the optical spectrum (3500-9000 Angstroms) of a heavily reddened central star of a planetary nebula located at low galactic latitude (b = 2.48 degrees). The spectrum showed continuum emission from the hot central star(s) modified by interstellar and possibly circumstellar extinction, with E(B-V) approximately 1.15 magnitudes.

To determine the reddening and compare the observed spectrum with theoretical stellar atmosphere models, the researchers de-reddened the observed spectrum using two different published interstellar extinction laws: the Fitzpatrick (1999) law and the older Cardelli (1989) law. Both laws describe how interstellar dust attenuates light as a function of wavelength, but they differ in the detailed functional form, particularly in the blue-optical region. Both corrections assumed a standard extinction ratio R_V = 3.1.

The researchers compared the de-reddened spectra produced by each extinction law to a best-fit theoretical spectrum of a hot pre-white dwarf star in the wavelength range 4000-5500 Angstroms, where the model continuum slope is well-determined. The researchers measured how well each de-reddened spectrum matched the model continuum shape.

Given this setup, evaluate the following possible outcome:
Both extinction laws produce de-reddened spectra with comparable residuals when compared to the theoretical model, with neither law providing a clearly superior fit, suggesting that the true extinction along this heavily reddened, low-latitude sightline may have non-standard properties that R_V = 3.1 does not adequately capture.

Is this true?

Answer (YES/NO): NO